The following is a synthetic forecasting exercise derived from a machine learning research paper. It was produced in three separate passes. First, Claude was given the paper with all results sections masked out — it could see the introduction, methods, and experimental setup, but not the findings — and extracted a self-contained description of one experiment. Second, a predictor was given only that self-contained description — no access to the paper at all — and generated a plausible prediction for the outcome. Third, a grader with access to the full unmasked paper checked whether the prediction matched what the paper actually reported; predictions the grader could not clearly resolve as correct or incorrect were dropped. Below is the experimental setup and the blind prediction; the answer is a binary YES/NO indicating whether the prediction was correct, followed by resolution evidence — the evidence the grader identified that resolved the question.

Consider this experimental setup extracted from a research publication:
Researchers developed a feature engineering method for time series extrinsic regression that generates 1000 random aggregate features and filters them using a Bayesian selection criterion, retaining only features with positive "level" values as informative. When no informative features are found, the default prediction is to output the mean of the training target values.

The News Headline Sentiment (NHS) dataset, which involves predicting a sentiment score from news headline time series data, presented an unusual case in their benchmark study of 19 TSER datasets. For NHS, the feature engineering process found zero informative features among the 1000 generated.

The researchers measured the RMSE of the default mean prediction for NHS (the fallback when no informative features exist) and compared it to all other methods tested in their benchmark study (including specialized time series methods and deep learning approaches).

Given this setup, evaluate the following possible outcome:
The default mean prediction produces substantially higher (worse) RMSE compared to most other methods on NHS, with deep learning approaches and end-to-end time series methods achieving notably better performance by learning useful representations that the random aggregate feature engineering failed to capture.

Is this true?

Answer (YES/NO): NO